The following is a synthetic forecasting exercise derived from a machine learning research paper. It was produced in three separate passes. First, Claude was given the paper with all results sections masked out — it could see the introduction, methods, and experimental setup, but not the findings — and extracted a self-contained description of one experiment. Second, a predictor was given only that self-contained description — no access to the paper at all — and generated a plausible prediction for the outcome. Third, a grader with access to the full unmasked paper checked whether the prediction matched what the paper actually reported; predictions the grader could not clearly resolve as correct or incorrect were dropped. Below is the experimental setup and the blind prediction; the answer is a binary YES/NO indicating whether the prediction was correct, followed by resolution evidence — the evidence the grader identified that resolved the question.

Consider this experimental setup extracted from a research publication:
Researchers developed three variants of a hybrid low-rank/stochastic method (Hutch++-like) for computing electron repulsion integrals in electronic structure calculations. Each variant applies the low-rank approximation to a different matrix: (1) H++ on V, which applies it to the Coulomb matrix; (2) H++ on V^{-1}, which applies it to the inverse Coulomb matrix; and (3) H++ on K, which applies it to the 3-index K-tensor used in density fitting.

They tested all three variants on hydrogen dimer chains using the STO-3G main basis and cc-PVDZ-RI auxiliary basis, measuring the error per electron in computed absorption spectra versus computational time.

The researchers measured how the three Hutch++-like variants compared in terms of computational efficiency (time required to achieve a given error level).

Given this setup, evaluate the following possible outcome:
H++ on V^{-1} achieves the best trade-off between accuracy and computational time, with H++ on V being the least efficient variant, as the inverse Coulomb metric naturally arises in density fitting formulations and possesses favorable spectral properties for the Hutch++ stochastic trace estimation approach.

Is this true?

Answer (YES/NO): NO